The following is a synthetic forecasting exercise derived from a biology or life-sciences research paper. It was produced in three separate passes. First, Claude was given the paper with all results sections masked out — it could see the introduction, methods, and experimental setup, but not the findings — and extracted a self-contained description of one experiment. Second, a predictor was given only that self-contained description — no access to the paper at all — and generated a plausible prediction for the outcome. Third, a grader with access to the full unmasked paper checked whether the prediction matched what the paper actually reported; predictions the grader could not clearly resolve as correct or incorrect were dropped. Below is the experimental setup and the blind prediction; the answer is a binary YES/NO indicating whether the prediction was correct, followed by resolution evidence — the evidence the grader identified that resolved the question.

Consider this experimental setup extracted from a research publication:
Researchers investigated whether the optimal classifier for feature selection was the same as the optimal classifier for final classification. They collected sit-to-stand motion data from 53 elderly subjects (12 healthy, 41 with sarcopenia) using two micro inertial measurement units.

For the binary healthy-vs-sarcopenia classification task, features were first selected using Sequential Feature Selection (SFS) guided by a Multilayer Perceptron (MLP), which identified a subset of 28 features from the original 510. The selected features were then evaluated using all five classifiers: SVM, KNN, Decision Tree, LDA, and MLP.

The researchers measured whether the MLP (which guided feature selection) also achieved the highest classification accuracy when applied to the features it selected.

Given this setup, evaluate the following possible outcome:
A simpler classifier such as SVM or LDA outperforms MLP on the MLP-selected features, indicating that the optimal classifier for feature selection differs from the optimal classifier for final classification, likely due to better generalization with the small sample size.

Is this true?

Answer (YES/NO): YES